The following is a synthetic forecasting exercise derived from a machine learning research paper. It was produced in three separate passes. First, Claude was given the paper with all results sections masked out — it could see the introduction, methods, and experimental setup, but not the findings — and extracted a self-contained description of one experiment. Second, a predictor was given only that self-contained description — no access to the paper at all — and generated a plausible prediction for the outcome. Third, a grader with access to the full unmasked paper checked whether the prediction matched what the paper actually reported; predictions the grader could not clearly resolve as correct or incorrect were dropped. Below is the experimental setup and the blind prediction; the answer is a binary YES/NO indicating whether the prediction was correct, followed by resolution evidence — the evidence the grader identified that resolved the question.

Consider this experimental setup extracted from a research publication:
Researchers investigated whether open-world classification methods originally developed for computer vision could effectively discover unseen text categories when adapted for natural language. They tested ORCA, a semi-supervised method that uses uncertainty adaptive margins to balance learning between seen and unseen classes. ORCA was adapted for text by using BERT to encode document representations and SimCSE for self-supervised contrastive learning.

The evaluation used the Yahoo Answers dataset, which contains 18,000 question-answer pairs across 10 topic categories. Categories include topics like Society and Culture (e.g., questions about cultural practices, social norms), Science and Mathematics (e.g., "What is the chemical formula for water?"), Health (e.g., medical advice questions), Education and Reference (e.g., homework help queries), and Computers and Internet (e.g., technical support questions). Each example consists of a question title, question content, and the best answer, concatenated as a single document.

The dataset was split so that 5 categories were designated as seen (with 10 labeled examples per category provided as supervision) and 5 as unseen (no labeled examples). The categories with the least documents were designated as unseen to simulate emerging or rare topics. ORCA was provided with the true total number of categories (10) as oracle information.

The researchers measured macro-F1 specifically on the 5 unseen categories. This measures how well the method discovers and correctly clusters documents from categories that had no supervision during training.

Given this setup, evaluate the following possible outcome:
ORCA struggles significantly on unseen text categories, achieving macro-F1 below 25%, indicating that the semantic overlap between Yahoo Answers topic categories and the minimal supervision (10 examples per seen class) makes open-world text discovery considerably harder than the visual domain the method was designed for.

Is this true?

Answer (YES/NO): NO